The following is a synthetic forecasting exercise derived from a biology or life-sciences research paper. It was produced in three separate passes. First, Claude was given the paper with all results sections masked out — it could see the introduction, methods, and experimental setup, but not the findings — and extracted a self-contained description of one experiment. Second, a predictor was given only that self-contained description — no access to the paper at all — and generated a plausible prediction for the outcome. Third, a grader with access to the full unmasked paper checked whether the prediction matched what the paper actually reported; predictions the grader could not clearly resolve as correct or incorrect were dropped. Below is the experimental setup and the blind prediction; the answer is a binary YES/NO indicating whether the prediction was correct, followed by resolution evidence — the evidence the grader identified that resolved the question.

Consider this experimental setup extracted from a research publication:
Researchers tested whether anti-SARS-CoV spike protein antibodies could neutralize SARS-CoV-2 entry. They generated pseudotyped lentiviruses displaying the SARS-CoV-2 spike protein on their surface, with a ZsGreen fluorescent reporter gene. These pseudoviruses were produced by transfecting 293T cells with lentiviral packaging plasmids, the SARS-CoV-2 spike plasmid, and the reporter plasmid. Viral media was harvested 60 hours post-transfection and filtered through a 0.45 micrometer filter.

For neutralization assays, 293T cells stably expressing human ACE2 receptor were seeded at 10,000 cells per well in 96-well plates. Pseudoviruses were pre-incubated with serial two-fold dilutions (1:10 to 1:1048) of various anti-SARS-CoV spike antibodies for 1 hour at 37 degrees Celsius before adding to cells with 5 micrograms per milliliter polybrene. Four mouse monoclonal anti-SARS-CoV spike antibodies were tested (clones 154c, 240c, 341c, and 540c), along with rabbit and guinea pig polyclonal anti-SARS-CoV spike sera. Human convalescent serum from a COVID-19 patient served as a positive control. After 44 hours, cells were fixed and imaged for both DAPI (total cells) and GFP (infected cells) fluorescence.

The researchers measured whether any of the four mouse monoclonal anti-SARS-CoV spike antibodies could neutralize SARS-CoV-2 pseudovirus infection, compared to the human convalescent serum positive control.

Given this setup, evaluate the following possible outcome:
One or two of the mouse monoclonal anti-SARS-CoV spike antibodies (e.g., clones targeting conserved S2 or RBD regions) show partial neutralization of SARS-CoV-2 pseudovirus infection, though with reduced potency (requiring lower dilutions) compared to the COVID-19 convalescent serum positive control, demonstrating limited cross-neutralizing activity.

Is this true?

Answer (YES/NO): YES